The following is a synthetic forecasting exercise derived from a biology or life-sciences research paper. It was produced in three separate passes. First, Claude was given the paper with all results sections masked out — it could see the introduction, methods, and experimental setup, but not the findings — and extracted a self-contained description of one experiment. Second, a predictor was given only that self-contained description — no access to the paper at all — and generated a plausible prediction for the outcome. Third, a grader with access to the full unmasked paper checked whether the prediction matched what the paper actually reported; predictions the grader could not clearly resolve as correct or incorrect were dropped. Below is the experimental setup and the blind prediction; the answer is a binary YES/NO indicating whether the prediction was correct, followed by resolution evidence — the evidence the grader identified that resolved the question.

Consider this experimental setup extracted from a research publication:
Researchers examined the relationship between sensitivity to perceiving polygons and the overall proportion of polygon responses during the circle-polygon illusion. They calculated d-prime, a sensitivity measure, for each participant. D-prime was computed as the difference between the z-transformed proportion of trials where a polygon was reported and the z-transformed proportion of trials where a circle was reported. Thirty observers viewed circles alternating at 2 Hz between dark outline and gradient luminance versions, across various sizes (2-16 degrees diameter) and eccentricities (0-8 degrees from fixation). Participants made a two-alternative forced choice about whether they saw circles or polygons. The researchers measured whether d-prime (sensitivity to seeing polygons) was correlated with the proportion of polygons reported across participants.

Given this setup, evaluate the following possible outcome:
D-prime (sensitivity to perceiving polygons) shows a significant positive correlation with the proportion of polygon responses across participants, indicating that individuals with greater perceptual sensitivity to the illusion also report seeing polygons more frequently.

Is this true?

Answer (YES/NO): NO